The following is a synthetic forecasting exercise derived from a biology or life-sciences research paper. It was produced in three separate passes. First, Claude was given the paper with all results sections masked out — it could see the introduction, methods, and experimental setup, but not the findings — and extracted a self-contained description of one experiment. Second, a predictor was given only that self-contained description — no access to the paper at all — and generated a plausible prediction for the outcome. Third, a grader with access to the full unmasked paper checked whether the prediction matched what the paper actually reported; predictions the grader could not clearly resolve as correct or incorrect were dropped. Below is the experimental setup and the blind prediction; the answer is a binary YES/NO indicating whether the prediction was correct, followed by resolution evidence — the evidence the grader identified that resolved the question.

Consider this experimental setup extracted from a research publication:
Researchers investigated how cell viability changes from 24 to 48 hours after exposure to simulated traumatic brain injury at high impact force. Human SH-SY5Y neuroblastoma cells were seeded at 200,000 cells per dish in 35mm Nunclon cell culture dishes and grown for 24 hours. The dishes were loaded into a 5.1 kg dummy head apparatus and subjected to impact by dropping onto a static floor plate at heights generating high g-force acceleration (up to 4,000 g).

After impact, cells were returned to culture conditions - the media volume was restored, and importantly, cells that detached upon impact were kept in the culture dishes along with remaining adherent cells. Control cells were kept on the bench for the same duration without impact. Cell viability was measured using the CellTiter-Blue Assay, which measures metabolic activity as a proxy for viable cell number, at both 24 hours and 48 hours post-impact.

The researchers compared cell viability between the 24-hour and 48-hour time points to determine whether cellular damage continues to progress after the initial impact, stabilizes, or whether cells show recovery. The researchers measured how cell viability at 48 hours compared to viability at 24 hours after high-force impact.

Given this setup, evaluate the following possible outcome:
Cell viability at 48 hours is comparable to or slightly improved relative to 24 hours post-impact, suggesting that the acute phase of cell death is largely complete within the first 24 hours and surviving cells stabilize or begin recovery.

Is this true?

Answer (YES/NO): NO